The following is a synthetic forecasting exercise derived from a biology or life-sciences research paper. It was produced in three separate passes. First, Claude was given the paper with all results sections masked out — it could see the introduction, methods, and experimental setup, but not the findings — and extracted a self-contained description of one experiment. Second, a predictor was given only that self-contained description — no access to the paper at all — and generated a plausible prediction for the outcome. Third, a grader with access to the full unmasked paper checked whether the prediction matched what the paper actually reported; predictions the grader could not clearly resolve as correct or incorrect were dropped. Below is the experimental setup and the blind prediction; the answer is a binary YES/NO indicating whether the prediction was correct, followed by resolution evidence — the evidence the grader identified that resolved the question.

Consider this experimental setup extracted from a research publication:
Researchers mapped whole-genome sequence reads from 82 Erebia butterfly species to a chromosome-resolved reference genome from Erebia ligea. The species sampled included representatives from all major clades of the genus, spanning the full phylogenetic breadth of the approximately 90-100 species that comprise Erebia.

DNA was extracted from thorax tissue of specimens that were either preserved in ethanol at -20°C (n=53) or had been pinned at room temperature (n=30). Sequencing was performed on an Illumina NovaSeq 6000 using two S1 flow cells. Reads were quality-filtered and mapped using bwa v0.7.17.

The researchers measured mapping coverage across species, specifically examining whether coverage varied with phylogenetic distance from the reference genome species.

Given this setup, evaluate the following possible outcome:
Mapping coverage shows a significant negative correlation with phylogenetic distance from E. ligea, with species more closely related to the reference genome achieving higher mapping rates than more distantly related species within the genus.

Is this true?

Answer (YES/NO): YES